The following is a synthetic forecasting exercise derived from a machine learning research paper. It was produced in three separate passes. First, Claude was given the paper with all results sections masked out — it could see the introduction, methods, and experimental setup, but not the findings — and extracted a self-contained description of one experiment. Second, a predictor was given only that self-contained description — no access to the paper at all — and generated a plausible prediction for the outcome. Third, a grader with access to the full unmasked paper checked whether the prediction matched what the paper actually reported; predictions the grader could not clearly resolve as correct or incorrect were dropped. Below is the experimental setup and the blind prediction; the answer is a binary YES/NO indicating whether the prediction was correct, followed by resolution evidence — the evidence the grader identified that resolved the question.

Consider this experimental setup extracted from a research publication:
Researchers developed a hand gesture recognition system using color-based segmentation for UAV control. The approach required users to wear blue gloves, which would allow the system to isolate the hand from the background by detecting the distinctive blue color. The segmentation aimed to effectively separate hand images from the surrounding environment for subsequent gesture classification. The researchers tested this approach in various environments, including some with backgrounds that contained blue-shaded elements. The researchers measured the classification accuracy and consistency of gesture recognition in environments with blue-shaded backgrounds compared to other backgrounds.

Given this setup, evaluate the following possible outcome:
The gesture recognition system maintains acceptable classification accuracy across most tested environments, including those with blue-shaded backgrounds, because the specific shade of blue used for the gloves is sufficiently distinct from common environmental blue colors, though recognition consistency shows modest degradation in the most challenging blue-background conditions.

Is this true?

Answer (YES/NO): NO